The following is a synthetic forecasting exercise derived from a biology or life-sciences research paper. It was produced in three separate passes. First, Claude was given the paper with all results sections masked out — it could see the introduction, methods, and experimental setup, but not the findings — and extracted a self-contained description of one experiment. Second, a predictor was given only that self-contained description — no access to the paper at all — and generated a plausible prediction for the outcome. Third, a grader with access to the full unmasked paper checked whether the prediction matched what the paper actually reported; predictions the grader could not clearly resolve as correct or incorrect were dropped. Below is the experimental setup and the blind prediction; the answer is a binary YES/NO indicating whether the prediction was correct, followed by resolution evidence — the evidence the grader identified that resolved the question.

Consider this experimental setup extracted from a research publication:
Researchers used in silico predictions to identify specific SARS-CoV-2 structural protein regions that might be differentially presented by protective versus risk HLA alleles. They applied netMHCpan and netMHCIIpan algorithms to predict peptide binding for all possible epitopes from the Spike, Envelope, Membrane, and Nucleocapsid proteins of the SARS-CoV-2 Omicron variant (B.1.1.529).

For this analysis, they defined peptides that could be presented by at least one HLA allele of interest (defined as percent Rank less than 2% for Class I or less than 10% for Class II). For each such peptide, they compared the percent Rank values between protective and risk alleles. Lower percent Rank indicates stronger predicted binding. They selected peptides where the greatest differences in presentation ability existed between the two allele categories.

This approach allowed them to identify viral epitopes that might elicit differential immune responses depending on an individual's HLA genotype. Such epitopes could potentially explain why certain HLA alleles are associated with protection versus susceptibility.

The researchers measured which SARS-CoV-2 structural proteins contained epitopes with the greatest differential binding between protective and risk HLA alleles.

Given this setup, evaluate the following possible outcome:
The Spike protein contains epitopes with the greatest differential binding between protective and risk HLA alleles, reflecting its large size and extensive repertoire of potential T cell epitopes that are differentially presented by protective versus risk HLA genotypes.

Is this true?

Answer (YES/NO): NO